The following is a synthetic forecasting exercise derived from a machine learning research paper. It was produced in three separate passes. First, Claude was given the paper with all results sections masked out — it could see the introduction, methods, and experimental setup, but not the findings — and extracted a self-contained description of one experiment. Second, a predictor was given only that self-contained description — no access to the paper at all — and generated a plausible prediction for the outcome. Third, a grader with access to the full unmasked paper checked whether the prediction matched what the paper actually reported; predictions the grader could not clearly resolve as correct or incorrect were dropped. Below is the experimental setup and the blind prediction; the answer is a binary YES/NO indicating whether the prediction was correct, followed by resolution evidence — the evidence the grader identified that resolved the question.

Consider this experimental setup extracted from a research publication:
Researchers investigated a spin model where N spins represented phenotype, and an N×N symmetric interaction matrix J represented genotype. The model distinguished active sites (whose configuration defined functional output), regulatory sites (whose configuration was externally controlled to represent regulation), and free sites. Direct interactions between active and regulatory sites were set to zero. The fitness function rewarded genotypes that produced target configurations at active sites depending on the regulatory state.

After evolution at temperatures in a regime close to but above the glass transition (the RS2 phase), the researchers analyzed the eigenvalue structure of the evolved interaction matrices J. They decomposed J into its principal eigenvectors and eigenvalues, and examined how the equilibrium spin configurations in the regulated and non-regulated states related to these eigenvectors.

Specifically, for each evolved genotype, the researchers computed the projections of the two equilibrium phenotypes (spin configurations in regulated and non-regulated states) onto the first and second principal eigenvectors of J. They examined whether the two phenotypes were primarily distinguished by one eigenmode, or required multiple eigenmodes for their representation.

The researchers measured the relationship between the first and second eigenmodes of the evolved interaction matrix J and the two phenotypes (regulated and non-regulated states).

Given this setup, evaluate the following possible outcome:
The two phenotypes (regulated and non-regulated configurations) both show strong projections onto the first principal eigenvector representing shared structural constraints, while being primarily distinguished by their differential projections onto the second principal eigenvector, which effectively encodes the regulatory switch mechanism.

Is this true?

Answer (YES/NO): NO